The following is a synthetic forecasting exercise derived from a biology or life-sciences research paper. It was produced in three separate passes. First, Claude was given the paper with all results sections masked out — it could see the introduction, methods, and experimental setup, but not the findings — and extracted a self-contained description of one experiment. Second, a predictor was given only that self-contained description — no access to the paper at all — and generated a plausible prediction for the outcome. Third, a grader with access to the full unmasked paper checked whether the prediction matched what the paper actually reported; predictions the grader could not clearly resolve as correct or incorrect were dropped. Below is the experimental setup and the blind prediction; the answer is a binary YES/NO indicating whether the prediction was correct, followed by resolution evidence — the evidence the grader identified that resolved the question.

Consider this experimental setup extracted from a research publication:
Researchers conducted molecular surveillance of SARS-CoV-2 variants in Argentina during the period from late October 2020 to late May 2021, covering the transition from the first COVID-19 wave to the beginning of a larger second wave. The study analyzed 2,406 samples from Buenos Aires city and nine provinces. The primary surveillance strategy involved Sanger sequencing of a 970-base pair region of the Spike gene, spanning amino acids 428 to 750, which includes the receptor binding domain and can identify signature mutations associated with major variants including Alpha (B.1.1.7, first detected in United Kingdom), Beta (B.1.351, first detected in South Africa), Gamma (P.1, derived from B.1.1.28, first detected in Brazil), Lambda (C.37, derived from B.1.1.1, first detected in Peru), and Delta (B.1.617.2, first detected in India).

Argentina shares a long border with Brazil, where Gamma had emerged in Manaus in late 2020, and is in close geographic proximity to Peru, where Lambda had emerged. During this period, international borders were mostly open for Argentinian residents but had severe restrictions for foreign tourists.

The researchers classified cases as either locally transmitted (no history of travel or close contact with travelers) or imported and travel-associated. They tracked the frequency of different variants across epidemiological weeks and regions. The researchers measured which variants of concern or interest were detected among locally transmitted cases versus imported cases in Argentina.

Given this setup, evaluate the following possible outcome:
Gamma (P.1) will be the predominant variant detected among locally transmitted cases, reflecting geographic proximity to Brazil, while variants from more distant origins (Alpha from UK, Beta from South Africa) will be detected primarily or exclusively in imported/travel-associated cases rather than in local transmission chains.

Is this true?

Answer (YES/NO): NO